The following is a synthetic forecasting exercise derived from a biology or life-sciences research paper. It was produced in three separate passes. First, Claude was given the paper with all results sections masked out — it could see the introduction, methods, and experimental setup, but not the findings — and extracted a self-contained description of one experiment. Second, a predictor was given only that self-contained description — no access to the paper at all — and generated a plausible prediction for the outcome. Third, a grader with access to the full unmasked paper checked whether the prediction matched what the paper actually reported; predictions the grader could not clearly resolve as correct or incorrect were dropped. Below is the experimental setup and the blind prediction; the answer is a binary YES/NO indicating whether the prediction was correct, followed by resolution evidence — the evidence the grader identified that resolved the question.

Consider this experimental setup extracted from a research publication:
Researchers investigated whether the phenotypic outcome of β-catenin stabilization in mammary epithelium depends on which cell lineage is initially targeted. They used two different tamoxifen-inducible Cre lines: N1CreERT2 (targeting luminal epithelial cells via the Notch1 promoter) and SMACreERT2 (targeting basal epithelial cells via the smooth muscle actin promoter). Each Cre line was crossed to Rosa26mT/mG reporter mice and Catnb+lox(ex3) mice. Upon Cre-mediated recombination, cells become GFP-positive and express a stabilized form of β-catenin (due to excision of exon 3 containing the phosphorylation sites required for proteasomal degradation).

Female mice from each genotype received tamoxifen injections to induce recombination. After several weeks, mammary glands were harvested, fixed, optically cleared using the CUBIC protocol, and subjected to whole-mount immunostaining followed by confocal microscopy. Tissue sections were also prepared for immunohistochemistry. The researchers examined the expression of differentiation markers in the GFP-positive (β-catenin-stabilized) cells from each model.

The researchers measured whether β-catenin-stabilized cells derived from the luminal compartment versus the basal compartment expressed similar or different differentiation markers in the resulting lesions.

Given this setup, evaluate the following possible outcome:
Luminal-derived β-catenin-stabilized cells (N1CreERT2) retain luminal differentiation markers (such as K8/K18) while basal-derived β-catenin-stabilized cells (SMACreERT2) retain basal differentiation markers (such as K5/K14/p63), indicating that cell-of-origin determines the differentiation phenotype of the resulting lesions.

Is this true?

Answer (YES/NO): NO